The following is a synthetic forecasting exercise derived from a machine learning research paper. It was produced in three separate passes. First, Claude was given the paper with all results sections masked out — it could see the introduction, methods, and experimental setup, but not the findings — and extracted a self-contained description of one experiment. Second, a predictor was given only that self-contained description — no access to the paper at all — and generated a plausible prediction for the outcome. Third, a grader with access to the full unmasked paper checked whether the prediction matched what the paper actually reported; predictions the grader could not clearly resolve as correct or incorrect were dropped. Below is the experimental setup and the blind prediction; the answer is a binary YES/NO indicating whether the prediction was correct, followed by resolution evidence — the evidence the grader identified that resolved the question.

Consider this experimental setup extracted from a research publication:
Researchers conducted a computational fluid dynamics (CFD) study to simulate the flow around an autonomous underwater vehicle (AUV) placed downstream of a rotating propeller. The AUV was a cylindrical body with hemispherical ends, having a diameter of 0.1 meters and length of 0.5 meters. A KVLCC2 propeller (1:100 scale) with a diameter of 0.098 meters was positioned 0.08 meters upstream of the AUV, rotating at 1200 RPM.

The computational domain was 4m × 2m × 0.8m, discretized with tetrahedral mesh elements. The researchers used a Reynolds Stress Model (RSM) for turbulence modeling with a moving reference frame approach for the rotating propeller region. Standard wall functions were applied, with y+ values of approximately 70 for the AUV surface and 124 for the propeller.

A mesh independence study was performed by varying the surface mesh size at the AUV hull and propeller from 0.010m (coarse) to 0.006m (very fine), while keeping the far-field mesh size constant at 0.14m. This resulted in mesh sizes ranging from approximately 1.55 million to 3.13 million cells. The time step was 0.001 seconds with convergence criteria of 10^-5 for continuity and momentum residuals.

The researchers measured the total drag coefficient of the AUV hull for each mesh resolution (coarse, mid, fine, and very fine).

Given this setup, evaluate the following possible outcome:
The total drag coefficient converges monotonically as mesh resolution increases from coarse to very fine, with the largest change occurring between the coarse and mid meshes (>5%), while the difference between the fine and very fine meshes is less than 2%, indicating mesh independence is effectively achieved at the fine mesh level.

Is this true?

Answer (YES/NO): NO